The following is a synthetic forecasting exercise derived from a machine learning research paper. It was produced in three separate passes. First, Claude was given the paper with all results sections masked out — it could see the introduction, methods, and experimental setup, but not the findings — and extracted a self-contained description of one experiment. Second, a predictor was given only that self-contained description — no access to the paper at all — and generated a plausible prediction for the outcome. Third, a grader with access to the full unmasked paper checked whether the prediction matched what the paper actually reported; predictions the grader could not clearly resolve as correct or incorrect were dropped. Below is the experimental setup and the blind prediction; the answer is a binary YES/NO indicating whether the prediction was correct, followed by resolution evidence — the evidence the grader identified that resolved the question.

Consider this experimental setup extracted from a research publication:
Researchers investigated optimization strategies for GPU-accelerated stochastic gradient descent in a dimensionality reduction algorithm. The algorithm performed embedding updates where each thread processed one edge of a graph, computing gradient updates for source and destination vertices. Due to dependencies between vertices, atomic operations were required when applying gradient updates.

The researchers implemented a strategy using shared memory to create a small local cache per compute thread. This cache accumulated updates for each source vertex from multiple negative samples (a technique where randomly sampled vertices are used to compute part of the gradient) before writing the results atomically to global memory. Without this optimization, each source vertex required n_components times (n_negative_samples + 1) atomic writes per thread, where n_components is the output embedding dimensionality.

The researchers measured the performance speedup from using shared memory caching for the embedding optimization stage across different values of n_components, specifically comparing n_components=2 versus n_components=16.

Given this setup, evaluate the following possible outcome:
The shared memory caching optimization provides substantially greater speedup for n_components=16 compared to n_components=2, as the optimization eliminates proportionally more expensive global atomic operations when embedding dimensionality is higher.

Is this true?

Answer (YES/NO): YES